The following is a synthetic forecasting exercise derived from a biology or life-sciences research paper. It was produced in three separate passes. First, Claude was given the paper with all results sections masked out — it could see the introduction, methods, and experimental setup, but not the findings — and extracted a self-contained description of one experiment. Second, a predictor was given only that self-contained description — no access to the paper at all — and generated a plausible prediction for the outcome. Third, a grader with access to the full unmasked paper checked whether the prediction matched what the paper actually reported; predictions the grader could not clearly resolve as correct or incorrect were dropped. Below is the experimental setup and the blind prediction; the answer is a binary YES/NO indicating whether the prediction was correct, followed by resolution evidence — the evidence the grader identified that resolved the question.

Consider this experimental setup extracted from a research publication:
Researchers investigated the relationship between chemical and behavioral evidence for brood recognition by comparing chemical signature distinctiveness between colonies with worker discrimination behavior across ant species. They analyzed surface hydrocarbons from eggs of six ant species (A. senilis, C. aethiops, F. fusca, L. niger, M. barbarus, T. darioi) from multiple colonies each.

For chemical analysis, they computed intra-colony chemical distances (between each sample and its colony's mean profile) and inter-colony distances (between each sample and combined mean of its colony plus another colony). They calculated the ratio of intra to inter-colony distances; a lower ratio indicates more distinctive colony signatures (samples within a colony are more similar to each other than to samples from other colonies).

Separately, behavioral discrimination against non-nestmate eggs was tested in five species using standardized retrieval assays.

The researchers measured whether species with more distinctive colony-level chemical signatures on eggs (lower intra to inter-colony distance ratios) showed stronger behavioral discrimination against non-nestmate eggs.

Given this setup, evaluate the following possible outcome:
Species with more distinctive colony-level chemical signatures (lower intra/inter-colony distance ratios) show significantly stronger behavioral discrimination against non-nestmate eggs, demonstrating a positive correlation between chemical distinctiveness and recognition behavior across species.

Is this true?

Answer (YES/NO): NO